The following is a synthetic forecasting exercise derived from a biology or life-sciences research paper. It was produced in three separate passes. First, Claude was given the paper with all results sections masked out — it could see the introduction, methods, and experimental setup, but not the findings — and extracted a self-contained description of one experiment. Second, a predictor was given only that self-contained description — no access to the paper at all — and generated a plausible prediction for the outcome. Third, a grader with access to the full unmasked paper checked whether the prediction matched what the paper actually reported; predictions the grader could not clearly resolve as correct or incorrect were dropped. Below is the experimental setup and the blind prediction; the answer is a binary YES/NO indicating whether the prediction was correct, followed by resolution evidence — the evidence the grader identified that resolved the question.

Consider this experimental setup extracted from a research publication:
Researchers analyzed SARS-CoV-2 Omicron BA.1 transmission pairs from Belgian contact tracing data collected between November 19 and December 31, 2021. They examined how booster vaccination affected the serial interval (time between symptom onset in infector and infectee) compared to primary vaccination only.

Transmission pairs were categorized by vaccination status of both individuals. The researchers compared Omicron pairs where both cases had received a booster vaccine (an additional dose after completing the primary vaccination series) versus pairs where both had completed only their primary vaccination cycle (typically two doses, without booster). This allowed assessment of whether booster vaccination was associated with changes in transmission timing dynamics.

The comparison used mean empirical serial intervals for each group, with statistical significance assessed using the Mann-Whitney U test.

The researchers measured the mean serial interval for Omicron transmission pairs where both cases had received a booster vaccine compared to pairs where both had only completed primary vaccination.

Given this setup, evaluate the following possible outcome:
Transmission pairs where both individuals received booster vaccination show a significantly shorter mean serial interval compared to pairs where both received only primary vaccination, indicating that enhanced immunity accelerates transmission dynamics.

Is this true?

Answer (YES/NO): NO